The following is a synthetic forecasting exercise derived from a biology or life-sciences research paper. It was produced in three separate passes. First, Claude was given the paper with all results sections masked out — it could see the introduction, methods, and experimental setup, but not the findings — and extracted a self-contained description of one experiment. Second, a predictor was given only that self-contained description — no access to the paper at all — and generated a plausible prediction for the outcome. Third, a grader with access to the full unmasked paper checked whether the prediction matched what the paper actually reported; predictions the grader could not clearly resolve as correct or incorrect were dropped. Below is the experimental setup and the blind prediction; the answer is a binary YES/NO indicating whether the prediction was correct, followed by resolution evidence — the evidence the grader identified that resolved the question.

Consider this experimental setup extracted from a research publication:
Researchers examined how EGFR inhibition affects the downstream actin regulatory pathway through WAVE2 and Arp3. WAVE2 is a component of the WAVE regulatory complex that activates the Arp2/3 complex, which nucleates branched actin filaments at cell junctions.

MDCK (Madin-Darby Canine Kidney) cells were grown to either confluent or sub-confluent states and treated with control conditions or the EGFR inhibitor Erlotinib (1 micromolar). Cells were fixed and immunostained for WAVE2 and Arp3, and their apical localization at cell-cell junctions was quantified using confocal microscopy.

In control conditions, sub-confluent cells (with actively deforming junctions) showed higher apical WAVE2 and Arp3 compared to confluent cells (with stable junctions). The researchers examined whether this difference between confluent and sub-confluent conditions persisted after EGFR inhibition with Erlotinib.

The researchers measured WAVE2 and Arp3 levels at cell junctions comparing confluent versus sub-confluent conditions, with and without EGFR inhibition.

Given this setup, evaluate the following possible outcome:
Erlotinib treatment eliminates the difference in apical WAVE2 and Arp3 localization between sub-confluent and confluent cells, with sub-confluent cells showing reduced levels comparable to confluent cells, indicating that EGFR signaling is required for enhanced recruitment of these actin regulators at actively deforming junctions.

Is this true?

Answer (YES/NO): NO